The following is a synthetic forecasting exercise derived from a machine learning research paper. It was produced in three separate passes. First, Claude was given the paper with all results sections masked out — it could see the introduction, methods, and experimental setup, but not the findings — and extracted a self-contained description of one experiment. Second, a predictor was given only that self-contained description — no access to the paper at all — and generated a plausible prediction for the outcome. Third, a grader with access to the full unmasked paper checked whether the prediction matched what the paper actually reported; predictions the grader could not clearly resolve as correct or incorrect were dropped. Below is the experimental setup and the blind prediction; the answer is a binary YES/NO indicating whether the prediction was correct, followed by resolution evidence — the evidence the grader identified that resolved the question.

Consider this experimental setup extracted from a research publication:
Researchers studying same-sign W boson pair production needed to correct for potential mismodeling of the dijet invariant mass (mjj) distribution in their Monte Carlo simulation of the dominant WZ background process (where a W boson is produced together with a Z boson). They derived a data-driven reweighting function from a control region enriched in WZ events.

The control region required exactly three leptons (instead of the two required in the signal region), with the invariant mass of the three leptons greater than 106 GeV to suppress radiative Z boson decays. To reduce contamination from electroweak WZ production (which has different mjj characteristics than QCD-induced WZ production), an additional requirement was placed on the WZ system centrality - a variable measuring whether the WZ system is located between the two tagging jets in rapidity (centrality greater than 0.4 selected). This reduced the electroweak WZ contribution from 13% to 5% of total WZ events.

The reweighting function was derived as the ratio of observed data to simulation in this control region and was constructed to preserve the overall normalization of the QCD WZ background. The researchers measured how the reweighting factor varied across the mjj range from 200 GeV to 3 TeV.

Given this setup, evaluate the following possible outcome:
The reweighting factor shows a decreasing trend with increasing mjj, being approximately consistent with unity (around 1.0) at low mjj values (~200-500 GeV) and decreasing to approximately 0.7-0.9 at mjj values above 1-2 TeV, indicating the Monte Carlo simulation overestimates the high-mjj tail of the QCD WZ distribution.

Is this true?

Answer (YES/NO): NO